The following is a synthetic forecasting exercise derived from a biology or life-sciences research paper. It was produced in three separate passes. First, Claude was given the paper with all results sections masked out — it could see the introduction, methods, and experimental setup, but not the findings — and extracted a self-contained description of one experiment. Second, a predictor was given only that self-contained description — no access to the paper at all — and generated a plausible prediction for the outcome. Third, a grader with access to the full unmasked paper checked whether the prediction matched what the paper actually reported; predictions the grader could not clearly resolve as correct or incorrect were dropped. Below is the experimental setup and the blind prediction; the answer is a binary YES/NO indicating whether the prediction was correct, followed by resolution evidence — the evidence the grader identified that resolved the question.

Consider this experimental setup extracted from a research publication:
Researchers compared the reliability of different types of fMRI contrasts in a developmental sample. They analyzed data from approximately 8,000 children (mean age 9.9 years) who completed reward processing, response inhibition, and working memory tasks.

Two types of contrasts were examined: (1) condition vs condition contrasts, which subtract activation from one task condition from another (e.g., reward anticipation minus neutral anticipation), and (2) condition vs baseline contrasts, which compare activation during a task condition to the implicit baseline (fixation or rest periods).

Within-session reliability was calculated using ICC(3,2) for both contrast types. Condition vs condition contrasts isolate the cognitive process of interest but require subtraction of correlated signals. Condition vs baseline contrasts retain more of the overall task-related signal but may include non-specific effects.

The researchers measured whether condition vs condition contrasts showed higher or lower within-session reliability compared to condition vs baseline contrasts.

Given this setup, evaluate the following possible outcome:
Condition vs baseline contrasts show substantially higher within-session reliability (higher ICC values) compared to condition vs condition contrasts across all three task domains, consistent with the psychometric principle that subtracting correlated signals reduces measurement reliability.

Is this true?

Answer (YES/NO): YES